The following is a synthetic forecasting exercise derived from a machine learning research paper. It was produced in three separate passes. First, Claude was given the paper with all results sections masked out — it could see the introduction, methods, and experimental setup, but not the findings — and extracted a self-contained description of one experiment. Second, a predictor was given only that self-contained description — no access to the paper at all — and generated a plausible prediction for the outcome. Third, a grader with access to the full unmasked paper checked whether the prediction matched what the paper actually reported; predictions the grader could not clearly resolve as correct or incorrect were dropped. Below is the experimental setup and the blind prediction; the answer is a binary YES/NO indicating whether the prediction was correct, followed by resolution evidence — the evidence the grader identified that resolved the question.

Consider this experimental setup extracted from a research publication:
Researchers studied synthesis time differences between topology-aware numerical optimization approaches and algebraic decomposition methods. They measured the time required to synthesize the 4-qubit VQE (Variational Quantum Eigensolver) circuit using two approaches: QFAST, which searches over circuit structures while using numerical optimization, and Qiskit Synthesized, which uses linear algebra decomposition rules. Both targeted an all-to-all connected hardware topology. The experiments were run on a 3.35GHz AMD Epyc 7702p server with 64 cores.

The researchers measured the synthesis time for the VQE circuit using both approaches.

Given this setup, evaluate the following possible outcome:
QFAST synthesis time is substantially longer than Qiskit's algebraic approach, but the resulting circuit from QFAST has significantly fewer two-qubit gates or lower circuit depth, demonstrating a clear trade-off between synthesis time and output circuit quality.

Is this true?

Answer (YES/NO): YES